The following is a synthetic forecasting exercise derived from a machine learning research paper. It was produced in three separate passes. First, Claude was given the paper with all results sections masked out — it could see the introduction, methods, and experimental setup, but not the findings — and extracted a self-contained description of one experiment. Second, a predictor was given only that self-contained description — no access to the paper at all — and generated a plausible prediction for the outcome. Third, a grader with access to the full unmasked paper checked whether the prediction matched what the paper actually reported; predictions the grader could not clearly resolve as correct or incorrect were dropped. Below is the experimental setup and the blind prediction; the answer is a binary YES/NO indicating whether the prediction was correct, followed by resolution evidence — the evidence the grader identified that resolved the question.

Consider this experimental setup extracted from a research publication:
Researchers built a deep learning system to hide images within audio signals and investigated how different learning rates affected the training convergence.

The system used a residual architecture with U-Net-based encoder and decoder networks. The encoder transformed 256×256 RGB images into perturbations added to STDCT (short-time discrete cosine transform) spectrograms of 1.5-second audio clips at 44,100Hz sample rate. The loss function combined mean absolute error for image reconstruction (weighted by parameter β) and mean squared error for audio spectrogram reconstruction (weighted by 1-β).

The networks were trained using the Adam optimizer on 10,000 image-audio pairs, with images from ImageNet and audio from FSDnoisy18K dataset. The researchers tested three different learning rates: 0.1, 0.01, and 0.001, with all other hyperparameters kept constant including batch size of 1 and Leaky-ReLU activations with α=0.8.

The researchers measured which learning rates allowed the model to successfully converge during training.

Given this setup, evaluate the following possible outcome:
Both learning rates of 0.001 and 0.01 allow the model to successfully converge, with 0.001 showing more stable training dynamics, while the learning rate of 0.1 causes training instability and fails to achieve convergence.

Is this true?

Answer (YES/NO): NO